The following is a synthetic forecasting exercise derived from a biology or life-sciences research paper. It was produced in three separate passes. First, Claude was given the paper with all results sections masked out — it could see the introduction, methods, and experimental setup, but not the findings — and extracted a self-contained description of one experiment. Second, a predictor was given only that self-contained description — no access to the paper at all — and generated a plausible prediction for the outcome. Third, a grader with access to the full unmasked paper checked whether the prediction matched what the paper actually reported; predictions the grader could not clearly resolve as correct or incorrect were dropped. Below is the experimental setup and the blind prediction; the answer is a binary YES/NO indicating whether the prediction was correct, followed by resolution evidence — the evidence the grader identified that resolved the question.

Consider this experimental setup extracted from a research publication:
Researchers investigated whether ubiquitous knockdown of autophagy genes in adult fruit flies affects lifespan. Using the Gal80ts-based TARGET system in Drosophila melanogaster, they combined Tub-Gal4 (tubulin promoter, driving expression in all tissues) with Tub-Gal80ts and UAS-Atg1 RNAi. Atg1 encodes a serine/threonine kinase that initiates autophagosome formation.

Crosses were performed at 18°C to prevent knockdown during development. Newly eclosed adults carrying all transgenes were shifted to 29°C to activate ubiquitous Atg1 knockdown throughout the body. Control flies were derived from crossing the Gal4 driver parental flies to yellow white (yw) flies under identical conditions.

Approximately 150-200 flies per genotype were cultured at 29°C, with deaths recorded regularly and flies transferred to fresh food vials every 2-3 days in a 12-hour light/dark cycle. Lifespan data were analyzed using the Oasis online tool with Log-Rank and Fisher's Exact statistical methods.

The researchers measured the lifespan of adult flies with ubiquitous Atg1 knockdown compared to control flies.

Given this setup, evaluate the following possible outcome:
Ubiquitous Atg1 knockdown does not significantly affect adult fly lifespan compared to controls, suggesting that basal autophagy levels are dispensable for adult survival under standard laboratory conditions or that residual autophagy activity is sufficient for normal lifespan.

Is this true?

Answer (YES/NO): NO